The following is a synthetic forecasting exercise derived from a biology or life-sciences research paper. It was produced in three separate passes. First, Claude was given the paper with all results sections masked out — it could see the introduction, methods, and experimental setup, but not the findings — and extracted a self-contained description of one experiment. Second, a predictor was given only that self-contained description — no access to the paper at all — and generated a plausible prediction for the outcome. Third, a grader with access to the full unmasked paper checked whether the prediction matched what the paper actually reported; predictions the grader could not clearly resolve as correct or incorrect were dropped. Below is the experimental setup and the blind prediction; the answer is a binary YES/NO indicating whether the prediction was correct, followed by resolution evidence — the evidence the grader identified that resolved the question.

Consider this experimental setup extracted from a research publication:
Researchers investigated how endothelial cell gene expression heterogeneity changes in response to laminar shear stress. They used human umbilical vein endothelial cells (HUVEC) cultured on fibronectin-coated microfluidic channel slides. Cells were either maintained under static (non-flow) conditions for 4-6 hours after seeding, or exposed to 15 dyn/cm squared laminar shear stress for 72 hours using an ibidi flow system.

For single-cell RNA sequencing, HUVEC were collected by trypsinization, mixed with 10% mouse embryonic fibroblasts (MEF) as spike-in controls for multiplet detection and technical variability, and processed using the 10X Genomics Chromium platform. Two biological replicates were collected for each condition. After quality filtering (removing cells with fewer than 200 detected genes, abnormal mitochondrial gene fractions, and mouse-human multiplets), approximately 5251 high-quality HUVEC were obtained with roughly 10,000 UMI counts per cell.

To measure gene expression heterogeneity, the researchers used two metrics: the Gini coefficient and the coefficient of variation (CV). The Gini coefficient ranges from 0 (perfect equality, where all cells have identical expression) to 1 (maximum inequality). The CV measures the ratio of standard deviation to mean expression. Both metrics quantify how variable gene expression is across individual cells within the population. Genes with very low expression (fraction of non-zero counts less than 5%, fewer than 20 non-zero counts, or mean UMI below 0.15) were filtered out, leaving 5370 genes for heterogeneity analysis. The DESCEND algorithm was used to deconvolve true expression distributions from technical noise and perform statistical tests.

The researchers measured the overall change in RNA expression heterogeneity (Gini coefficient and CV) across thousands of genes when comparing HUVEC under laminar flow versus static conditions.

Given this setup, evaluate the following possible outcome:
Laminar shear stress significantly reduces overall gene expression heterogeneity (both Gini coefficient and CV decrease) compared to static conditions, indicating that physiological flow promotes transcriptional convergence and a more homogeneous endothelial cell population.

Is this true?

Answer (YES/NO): NO